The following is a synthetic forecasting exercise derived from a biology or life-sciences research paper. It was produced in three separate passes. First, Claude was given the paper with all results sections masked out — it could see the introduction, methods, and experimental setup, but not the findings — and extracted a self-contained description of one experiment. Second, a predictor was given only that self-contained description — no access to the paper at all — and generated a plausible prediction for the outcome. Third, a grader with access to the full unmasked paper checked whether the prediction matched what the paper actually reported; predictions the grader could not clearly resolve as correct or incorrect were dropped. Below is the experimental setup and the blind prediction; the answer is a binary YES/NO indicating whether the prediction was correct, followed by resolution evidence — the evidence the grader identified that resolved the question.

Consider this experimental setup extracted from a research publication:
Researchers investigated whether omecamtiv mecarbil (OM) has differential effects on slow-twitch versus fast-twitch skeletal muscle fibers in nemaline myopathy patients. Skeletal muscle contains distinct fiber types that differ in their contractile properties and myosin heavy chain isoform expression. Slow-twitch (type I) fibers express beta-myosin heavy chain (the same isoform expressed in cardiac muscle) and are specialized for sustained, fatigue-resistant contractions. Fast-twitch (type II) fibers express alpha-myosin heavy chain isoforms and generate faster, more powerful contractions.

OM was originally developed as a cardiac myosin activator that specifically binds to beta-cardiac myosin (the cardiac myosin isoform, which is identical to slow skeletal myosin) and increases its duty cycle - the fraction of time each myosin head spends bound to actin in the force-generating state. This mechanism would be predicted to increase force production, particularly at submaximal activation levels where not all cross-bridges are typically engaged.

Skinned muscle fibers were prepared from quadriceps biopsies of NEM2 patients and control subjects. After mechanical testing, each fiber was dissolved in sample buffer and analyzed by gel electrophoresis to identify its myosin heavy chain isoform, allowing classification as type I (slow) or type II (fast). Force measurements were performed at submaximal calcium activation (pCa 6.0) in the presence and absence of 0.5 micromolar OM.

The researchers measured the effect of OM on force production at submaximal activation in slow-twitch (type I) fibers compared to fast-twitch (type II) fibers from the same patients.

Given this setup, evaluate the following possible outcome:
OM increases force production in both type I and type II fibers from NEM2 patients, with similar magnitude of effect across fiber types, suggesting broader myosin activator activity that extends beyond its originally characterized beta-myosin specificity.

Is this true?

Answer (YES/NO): NO